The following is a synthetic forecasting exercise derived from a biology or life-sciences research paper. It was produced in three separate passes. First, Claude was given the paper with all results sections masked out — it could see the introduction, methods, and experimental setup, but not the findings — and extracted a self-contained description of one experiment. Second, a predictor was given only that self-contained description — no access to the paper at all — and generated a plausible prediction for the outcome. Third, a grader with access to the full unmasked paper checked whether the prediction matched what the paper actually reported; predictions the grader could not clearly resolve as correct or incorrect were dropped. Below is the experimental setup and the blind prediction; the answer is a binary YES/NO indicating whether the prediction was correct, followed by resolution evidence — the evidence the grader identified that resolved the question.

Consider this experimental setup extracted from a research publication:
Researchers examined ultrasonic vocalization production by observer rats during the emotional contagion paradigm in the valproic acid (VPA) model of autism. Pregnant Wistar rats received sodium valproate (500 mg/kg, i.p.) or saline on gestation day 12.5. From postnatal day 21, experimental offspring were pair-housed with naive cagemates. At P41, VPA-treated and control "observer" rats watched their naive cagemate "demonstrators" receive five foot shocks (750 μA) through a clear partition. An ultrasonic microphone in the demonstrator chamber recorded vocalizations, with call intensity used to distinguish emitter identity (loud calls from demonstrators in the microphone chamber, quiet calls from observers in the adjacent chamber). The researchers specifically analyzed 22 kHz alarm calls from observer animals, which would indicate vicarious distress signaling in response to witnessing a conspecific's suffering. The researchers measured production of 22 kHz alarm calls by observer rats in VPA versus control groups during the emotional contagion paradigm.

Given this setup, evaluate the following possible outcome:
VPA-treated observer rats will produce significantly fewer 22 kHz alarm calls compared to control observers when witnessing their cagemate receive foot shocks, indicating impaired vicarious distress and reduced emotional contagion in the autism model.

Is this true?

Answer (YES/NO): NO